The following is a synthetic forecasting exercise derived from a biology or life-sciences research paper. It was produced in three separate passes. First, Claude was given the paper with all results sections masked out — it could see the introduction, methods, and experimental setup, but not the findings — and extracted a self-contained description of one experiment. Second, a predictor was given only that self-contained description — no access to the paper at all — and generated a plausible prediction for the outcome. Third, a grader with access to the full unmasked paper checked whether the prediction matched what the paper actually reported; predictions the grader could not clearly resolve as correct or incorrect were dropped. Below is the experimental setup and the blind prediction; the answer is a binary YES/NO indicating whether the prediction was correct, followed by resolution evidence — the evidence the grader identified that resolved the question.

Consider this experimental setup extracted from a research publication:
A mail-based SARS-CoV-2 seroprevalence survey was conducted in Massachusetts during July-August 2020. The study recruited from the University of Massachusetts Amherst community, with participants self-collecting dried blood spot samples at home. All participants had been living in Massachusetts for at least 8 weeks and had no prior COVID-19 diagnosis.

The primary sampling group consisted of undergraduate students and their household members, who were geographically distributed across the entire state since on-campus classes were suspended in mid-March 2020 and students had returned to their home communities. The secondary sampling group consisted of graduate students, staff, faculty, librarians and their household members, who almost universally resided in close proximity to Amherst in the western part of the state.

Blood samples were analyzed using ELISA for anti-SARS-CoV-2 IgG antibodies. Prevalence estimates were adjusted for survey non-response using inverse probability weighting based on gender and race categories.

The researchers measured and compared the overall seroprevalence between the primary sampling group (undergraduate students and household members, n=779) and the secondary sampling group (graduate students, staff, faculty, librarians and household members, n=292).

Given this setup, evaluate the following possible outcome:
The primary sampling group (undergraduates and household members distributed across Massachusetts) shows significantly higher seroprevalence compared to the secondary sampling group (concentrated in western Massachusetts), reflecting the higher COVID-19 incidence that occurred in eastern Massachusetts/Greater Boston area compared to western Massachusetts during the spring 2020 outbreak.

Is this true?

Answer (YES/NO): NO